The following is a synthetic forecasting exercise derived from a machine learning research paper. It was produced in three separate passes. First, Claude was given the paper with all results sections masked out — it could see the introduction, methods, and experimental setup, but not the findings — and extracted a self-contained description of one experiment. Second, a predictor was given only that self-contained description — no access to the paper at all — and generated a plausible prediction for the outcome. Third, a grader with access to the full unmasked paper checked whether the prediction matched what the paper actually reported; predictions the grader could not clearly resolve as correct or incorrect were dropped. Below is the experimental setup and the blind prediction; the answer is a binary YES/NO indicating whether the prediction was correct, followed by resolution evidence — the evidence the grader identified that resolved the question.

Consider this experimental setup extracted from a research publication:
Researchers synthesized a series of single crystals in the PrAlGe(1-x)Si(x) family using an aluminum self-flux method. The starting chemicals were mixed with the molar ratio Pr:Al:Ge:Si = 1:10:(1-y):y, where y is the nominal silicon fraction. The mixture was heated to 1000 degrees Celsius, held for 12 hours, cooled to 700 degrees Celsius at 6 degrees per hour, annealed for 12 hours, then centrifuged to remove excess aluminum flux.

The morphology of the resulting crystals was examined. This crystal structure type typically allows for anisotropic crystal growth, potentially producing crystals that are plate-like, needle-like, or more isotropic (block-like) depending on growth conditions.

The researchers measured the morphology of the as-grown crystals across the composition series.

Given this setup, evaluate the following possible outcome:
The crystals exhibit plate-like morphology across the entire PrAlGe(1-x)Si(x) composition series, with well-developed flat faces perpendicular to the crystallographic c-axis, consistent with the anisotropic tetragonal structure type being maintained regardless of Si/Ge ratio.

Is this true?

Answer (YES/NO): YES